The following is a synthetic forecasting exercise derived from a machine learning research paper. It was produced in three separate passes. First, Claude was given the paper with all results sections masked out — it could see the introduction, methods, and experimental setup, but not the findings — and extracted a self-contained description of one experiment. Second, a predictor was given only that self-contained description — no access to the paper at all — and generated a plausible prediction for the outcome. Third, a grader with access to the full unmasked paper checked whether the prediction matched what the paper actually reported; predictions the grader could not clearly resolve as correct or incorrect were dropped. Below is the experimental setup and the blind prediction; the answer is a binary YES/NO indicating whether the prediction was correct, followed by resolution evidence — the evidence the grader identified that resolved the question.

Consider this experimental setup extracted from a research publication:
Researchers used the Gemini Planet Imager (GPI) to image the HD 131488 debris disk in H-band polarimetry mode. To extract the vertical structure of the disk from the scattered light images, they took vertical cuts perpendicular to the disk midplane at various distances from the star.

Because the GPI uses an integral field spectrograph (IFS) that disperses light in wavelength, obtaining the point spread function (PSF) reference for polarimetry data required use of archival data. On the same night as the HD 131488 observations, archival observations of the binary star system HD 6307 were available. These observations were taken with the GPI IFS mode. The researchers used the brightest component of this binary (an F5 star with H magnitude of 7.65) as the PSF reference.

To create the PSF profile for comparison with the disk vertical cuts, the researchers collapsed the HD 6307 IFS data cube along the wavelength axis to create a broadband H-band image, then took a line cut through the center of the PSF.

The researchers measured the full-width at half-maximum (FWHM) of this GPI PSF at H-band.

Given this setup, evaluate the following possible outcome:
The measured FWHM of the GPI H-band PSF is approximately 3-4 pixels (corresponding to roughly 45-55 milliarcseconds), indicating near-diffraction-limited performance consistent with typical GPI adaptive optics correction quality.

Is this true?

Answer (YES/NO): NO